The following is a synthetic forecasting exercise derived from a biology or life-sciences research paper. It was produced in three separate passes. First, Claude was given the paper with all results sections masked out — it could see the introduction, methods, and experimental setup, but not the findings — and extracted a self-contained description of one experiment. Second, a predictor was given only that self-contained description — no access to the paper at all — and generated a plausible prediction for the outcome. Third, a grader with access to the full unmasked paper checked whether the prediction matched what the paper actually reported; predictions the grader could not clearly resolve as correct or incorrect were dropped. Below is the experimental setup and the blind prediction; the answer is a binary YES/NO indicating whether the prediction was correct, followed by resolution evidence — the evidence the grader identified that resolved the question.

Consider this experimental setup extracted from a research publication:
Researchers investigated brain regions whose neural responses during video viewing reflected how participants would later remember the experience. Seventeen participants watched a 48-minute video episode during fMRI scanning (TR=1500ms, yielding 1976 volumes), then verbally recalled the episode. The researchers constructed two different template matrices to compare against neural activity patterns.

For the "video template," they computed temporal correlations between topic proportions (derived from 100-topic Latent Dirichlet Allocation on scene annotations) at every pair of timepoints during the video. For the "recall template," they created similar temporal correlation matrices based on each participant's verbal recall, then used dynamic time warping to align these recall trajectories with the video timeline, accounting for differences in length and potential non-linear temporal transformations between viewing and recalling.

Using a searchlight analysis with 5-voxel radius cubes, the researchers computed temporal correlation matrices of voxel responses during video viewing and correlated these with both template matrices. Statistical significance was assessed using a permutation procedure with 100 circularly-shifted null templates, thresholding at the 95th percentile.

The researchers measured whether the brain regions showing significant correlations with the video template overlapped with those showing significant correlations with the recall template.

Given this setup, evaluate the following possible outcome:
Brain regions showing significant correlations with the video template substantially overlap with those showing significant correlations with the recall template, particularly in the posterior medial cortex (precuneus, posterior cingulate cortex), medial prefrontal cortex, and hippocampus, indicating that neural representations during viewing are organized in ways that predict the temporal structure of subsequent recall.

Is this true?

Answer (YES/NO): NO